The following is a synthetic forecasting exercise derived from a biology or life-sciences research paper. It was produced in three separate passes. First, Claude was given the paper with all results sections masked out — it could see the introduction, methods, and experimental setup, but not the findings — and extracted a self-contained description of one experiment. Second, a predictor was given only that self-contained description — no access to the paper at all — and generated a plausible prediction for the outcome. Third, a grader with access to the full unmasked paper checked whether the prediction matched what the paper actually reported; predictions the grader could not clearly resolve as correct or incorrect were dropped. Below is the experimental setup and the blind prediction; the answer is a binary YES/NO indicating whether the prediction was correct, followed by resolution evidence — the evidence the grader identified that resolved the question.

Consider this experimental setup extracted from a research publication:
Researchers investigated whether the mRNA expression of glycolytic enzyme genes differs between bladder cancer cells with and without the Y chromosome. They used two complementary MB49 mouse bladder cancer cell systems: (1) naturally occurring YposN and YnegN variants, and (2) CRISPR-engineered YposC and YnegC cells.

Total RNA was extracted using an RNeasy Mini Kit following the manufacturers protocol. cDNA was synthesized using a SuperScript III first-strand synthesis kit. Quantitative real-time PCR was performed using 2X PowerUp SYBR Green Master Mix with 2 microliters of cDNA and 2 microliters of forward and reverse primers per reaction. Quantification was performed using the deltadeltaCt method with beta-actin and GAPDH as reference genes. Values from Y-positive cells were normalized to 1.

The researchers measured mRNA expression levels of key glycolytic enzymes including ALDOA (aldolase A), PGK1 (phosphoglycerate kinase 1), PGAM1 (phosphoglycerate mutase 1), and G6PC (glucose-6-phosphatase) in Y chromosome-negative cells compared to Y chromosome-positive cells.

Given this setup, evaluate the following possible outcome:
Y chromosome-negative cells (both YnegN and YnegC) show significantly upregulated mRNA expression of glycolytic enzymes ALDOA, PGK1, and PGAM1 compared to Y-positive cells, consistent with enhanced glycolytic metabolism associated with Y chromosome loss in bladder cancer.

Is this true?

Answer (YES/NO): YES